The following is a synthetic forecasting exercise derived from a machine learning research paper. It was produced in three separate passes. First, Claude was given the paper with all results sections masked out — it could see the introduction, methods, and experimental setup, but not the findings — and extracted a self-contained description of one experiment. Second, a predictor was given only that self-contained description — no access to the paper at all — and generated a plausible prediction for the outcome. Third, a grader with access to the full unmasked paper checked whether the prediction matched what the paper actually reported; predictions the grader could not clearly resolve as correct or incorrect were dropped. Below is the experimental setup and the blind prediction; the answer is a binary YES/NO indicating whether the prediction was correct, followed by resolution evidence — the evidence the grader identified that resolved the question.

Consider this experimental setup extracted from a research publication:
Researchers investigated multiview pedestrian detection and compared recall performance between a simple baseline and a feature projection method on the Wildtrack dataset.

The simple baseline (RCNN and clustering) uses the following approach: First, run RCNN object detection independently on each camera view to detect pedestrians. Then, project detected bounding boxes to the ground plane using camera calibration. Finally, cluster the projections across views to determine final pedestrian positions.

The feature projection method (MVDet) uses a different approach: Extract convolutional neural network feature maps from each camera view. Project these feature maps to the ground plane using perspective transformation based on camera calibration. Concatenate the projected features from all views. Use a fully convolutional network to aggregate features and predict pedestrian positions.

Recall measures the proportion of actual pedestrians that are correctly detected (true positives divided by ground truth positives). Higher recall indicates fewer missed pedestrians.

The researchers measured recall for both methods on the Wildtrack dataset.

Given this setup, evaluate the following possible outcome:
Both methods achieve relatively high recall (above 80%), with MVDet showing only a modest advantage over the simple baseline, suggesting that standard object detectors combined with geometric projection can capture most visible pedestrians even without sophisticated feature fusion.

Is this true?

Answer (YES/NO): NO